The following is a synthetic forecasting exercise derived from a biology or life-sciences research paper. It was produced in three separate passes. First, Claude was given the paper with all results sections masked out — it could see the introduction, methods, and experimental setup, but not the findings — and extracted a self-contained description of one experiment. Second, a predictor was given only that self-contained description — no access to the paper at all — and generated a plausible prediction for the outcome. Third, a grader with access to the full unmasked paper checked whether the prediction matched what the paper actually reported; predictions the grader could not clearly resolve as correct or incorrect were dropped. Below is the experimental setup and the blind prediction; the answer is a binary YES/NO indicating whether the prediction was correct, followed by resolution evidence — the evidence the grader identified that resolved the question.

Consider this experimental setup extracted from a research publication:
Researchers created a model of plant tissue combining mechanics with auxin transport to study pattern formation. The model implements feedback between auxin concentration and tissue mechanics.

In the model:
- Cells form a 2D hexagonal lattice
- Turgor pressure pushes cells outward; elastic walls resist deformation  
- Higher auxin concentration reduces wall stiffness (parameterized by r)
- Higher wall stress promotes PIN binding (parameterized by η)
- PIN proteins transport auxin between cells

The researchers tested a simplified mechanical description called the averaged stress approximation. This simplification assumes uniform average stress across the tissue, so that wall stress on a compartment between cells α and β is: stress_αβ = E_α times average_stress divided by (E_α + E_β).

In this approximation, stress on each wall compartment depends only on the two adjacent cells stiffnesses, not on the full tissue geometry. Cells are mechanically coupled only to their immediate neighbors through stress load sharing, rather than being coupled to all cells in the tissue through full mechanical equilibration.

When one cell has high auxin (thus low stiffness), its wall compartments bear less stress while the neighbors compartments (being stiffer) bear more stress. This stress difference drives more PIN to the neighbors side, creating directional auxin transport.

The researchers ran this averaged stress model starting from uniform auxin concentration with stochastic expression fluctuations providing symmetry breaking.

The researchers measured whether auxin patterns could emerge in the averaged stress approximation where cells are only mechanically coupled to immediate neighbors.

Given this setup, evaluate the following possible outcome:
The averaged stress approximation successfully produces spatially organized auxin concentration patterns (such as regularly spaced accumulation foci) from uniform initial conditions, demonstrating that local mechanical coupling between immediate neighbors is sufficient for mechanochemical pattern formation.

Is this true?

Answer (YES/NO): YES